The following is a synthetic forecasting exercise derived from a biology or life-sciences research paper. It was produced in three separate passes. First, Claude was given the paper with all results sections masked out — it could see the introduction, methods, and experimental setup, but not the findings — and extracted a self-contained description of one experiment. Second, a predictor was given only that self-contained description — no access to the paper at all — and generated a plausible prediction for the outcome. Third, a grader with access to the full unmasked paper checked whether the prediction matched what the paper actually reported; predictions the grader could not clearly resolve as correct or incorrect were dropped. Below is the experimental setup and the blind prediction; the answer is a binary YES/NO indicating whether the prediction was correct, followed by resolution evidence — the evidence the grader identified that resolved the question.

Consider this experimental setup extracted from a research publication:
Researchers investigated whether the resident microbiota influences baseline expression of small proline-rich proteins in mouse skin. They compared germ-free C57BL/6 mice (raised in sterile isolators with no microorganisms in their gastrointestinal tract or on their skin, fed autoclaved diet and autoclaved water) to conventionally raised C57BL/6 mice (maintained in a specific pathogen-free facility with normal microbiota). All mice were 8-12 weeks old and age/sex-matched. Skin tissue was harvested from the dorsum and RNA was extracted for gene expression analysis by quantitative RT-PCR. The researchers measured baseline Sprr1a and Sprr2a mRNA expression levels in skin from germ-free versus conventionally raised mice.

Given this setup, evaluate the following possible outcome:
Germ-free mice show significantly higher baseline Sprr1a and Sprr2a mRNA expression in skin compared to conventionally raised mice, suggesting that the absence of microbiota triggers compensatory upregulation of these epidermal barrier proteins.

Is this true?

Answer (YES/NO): NO